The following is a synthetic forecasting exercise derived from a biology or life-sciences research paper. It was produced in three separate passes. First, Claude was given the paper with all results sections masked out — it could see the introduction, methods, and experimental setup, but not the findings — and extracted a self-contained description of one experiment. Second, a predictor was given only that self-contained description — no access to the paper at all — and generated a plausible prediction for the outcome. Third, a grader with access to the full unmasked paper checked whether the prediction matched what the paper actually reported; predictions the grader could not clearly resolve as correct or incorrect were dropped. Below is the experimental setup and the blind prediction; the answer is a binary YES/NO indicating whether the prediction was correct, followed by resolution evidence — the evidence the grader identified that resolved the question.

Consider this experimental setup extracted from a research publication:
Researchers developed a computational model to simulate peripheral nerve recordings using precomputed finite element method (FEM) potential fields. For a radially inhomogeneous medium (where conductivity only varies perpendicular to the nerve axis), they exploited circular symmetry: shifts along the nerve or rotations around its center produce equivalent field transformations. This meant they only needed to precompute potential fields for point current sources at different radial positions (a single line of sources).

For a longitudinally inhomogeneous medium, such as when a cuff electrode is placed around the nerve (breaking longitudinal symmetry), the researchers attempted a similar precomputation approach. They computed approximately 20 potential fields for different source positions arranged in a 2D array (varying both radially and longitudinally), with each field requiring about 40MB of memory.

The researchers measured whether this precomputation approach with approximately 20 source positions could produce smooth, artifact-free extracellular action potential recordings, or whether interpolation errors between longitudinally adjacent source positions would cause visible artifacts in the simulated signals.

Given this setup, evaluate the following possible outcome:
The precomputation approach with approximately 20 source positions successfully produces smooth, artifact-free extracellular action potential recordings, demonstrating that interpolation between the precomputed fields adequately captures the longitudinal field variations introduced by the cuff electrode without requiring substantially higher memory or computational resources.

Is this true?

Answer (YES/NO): NO